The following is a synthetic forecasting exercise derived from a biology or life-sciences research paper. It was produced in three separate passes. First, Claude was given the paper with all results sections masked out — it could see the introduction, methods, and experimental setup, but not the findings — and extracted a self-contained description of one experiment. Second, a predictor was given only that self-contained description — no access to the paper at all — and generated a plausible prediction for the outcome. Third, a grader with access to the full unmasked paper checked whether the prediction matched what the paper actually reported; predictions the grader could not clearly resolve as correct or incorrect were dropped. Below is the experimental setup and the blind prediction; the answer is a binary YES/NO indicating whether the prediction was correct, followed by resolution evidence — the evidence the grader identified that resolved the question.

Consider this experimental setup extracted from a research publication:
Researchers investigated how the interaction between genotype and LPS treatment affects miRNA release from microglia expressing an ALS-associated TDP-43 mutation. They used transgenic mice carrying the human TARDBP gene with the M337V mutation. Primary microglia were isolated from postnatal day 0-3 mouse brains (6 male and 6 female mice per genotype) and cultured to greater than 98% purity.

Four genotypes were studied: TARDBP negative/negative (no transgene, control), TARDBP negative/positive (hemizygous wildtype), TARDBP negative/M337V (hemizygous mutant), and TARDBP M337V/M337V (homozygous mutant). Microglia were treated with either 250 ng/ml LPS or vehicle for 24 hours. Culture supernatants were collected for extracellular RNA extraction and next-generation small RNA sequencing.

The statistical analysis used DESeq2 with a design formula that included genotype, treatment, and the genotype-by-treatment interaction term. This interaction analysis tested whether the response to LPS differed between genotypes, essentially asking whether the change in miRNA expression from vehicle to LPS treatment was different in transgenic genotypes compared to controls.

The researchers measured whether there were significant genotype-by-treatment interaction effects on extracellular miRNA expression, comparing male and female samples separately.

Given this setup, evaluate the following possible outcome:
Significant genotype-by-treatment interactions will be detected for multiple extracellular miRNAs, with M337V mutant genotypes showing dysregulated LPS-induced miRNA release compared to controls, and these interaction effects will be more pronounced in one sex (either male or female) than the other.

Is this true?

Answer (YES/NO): NO